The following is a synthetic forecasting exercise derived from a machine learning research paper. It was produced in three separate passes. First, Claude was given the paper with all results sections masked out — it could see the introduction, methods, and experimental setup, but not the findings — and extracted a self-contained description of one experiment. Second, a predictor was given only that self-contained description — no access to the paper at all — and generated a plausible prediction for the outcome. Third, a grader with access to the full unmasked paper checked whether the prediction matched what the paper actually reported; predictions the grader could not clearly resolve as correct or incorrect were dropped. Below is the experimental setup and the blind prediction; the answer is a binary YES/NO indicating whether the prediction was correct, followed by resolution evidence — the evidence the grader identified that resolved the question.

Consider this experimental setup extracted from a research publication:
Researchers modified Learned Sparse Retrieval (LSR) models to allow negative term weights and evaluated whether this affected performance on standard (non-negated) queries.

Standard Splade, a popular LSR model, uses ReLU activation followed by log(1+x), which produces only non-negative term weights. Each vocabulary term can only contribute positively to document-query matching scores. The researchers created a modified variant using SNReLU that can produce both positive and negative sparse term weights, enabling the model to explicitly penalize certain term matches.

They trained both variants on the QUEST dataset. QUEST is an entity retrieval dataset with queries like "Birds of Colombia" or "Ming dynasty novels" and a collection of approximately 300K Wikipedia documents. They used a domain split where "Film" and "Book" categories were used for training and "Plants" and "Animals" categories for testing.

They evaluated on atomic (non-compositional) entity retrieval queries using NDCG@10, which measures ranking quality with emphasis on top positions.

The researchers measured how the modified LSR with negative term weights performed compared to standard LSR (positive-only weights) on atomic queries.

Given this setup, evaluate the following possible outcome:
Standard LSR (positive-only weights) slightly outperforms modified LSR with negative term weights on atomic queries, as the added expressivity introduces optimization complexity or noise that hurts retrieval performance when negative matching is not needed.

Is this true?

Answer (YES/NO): NO